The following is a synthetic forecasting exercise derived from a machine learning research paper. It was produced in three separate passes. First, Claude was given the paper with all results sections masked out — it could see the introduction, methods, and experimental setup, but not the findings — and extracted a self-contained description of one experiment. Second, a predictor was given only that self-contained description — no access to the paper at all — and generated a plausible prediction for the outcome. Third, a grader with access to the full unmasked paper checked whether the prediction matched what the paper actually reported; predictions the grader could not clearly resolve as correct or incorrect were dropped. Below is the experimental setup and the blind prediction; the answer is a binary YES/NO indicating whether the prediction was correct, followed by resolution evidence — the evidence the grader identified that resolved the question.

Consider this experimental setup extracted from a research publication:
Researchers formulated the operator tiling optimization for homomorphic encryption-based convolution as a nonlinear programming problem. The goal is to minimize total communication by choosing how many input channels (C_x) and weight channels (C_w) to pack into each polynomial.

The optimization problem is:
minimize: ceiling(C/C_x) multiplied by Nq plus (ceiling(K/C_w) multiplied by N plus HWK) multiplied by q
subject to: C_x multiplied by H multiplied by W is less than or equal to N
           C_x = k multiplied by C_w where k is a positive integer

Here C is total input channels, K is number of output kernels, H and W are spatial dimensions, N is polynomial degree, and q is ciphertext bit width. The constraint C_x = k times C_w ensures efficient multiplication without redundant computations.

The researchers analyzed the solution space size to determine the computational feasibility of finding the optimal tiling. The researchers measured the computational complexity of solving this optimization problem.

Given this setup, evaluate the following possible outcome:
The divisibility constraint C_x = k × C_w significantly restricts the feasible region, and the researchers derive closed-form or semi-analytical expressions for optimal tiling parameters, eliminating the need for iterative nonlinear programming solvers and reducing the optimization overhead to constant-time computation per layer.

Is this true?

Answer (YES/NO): NO